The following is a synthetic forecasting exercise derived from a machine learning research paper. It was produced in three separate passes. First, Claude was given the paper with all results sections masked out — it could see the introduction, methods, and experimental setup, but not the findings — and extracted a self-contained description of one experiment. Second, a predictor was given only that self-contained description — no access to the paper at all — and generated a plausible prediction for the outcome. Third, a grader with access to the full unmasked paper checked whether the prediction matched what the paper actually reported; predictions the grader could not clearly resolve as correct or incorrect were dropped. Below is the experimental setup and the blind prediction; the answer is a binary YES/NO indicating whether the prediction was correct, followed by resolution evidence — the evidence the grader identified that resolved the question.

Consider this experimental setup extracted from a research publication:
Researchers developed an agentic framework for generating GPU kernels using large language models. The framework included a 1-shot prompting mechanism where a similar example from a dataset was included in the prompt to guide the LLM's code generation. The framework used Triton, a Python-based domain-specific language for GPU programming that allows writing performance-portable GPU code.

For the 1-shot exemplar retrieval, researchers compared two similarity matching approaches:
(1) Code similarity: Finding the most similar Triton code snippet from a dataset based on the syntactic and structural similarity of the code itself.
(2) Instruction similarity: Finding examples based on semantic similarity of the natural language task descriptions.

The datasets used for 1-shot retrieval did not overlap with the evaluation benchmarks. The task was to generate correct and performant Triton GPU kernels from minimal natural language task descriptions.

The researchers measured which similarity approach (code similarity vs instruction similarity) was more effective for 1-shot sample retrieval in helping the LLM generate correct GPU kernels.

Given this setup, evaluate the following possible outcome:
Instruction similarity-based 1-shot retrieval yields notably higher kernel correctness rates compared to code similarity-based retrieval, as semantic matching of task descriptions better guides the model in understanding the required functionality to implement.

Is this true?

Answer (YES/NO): NO